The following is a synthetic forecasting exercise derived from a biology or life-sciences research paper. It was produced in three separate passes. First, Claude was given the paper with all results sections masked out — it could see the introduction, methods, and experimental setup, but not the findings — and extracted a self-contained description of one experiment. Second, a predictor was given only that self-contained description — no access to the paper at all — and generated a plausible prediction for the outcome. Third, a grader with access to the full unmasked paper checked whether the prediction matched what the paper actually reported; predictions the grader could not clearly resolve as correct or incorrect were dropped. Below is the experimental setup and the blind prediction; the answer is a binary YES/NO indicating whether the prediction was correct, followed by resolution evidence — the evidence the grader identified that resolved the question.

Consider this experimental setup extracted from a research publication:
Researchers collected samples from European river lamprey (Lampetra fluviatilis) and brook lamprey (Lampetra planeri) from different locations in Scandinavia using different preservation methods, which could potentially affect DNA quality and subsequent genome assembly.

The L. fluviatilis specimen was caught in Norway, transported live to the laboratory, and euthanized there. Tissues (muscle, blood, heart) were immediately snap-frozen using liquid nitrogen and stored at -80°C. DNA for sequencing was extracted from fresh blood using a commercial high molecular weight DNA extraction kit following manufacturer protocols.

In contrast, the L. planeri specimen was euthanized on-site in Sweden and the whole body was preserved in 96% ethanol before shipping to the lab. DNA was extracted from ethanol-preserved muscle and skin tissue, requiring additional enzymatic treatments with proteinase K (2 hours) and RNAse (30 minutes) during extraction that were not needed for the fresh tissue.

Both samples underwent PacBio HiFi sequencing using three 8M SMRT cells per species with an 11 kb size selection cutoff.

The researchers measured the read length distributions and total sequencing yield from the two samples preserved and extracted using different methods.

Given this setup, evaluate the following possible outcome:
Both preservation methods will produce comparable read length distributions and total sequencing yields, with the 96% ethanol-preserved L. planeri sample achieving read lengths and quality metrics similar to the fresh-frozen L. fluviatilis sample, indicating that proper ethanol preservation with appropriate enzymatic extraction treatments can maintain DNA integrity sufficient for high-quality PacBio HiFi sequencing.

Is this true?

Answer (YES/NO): YES